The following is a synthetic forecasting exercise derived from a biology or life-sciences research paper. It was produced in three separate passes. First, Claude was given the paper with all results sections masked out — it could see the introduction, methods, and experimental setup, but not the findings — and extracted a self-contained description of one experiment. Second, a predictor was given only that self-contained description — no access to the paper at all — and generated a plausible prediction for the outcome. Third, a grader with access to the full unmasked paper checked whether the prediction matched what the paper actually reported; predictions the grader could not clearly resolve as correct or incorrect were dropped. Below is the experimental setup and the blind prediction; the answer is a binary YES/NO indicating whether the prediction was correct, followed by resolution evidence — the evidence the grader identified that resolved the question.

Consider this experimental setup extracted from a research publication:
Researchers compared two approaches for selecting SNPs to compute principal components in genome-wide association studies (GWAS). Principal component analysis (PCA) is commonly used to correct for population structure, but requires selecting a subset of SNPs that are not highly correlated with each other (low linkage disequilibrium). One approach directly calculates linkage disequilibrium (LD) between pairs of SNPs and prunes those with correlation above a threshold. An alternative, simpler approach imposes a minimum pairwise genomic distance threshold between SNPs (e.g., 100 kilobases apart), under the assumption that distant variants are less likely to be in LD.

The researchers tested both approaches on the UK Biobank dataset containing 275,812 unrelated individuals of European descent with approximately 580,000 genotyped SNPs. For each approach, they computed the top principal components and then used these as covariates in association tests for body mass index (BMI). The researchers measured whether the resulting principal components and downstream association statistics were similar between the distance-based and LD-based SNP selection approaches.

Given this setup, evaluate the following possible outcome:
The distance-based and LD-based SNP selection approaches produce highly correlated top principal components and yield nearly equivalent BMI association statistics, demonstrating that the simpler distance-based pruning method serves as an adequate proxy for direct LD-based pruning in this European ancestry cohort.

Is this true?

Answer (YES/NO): YES